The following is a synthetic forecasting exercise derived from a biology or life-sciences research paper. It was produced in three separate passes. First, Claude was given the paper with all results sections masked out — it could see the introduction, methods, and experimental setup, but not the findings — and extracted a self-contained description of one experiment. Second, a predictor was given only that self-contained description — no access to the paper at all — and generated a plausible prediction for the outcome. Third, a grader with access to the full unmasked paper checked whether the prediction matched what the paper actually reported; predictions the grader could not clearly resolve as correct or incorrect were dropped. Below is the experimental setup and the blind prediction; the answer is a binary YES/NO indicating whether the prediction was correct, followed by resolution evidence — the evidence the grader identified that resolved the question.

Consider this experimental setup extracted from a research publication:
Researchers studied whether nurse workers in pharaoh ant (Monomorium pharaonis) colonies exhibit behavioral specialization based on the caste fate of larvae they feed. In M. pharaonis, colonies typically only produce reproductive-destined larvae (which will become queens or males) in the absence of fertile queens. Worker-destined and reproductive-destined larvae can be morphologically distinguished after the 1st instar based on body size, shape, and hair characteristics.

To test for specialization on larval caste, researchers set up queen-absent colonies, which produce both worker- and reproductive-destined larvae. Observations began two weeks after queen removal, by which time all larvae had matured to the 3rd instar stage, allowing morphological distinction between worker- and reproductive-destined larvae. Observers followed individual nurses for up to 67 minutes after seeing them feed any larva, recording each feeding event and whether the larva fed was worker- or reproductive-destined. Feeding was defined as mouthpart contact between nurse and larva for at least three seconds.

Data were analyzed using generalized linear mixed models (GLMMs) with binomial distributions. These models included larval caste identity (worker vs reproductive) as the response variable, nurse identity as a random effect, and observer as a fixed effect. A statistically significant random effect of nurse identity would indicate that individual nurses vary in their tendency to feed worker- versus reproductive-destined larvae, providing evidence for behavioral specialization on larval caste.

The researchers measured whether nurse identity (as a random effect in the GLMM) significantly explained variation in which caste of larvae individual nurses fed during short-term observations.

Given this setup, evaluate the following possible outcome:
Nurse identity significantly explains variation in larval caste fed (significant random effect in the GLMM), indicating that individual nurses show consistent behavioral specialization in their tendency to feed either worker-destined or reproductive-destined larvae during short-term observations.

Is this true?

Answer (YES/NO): NO